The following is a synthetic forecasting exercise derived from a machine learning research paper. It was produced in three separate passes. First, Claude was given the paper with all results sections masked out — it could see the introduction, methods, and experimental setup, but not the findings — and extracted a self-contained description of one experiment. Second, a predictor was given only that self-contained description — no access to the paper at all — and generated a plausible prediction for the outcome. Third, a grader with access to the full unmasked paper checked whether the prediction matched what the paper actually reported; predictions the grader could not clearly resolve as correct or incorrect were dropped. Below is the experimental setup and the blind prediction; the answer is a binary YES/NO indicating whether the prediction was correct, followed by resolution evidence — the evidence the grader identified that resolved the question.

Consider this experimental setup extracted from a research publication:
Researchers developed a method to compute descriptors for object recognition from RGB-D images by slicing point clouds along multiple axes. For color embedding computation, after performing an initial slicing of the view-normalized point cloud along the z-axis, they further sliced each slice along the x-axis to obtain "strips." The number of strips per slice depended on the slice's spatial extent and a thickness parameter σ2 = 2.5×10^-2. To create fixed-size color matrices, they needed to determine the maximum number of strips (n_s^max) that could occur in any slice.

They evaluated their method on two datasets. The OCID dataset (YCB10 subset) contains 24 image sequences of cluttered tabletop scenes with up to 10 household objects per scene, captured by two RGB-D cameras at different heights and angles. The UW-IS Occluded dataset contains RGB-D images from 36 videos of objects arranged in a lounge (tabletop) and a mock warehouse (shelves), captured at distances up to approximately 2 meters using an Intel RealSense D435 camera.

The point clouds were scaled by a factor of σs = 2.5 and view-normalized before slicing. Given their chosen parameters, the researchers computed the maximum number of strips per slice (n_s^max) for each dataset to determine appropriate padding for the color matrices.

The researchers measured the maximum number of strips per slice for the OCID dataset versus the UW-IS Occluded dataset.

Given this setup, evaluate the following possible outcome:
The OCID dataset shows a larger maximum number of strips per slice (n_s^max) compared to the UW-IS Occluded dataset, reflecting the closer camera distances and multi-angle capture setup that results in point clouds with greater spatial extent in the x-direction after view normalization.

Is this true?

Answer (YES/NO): NO